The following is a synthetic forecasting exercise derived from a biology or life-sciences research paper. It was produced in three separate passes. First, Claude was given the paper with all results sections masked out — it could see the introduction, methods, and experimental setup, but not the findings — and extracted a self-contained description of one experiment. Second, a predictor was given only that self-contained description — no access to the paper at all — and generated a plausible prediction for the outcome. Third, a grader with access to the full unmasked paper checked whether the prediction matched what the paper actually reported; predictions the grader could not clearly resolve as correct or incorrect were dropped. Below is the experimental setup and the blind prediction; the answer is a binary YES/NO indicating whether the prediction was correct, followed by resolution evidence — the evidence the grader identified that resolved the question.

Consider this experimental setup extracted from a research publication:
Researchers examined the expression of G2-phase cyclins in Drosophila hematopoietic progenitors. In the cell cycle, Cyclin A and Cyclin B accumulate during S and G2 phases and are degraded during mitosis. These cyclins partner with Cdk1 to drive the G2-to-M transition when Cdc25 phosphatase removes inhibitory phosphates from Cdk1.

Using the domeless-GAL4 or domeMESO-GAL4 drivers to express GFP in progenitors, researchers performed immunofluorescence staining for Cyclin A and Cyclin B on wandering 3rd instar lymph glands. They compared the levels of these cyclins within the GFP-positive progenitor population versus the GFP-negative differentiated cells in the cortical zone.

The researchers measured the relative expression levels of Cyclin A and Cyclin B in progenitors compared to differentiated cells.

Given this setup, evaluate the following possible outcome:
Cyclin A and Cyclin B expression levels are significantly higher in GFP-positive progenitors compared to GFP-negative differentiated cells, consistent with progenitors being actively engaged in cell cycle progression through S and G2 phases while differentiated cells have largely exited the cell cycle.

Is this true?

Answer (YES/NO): YES